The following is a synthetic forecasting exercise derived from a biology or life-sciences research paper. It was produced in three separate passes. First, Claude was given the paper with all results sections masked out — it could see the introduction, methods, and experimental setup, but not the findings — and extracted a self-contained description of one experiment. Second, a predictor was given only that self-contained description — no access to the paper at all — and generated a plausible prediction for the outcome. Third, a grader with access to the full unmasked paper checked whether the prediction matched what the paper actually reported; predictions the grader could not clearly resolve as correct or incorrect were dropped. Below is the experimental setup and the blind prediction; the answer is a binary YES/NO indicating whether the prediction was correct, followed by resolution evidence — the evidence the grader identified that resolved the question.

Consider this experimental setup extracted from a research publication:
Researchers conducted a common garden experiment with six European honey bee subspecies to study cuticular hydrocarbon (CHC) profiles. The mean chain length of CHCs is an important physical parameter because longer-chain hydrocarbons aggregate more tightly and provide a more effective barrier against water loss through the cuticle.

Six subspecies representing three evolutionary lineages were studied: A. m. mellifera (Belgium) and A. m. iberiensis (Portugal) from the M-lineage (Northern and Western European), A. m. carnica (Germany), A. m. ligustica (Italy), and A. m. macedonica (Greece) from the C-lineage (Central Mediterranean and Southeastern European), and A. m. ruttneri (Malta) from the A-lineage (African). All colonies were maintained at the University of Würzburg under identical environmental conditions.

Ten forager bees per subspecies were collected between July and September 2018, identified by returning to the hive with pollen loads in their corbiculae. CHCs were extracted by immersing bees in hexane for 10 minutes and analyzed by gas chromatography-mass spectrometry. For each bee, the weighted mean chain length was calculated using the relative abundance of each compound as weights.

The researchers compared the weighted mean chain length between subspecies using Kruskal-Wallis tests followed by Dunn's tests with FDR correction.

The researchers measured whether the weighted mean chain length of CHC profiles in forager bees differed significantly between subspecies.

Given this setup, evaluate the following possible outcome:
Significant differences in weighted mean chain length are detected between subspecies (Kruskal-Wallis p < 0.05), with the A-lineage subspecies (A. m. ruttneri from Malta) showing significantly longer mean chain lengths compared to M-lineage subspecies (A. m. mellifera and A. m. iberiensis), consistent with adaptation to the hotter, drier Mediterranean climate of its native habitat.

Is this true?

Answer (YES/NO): NO